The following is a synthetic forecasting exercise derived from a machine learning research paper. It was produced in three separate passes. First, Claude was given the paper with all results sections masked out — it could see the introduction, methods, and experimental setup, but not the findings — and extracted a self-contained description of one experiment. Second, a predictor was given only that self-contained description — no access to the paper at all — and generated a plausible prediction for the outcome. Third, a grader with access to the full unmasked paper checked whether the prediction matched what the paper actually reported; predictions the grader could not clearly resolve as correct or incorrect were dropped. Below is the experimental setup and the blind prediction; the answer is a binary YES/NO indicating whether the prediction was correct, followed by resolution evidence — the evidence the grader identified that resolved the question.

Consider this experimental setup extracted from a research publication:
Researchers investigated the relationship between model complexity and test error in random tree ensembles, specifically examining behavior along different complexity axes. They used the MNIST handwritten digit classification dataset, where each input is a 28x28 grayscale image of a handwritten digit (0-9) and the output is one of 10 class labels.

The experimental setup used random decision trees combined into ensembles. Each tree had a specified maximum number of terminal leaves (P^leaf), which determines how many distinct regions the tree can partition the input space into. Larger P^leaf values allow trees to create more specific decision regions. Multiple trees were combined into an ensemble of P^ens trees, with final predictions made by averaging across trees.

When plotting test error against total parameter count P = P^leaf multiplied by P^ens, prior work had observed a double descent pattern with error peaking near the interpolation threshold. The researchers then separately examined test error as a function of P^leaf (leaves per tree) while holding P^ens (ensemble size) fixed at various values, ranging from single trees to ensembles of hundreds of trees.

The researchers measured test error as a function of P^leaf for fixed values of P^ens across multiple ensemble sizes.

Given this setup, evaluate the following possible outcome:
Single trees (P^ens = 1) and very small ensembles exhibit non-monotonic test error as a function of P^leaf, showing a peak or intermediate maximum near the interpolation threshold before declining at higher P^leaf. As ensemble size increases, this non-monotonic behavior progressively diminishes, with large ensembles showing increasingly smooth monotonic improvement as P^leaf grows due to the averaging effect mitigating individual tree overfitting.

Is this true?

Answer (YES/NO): NO